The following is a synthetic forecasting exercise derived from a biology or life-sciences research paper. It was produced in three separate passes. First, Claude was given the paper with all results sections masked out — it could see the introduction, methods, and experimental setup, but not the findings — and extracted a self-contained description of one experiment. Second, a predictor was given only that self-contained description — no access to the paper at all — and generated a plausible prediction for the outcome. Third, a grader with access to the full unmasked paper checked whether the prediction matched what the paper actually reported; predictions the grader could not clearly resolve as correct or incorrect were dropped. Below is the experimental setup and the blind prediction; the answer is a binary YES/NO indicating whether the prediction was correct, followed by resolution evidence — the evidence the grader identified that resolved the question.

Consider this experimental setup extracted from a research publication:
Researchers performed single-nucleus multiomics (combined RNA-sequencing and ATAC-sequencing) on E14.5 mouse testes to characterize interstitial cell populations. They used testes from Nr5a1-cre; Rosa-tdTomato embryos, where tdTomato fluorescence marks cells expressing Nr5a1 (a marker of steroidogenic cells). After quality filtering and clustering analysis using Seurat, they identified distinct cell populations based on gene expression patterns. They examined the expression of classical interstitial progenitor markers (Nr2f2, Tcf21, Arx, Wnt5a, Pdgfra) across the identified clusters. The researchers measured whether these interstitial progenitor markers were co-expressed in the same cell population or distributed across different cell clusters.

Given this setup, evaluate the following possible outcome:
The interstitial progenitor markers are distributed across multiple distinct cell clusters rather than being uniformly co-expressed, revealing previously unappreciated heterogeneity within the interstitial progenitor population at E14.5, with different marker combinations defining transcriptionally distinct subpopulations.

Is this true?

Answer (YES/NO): NO